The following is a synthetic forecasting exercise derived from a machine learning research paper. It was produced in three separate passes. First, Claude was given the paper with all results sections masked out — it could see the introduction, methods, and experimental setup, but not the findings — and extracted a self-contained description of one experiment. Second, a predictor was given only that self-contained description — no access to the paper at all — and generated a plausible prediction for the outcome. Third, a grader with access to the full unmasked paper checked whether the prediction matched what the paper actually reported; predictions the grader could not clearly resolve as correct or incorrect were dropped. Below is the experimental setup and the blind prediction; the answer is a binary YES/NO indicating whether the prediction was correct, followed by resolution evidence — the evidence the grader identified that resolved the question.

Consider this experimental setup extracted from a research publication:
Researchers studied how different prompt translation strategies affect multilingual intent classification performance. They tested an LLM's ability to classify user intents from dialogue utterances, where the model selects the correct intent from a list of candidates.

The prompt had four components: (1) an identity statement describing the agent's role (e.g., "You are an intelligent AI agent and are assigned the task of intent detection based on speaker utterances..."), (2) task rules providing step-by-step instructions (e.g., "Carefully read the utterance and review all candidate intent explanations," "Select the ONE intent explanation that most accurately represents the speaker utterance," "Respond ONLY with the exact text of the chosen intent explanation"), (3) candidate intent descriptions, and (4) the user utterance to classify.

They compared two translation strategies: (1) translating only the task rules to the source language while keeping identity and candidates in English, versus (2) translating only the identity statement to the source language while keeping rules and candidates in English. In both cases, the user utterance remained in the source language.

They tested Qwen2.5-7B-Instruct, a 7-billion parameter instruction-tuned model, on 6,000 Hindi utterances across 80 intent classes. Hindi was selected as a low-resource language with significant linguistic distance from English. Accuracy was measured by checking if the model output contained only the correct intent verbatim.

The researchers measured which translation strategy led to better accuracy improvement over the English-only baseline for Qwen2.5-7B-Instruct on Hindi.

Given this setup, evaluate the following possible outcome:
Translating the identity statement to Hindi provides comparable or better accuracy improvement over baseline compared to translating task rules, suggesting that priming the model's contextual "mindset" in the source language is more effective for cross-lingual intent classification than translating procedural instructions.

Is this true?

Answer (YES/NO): NO